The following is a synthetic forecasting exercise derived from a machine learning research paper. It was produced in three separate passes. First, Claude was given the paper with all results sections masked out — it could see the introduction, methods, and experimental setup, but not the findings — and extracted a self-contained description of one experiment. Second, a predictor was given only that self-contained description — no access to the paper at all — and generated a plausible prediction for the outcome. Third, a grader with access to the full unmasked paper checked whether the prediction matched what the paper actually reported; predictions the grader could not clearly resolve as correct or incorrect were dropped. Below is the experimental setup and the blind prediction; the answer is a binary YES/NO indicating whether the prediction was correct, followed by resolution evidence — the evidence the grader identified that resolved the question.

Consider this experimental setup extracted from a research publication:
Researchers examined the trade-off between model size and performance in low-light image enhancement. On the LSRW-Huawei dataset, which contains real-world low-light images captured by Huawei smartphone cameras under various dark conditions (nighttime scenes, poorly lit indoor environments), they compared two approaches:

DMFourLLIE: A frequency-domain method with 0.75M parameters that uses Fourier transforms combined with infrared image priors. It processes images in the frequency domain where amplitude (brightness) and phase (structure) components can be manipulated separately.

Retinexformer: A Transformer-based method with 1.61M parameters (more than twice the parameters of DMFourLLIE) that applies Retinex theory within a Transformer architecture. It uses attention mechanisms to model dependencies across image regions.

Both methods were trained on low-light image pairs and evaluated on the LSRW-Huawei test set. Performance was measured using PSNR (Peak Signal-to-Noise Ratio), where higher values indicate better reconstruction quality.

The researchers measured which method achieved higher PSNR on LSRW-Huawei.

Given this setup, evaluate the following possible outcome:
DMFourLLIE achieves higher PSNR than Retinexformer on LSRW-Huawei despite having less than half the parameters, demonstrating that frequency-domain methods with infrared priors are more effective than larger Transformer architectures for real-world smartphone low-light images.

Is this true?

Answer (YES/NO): YES